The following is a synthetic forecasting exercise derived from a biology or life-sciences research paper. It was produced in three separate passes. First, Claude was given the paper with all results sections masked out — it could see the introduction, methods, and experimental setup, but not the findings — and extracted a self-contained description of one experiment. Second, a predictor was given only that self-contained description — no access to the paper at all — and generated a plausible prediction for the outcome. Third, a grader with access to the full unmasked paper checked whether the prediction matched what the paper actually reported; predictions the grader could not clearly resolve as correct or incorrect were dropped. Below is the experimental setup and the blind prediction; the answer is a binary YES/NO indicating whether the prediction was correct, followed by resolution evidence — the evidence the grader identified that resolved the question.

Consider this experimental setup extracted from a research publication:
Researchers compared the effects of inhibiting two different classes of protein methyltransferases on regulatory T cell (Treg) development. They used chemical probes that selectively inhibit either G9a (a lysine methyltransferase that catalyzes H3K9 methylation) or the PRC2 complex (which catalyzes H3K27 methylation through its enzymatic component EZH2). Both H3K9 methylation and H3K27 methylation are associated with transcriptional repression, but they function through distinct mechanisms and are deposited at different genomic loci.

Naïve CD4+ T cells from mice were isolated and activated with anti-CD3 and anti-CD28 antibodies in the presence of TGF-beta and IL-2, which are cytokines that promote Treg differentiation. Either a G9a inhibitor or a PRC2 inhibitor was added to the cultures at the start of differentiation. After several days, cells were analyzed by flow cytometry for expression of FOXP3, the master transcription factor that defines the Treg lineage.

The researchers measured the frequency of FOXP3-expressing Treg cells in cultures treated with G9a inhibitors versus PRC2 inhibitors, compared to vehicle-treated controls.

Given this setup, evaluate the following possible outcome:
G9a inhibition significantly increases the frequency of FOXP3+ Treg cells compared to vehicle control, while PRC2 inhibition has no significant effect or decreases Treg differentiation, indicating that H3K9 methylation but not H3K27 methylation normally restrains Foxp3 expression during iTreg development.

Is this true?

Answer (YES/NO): YES